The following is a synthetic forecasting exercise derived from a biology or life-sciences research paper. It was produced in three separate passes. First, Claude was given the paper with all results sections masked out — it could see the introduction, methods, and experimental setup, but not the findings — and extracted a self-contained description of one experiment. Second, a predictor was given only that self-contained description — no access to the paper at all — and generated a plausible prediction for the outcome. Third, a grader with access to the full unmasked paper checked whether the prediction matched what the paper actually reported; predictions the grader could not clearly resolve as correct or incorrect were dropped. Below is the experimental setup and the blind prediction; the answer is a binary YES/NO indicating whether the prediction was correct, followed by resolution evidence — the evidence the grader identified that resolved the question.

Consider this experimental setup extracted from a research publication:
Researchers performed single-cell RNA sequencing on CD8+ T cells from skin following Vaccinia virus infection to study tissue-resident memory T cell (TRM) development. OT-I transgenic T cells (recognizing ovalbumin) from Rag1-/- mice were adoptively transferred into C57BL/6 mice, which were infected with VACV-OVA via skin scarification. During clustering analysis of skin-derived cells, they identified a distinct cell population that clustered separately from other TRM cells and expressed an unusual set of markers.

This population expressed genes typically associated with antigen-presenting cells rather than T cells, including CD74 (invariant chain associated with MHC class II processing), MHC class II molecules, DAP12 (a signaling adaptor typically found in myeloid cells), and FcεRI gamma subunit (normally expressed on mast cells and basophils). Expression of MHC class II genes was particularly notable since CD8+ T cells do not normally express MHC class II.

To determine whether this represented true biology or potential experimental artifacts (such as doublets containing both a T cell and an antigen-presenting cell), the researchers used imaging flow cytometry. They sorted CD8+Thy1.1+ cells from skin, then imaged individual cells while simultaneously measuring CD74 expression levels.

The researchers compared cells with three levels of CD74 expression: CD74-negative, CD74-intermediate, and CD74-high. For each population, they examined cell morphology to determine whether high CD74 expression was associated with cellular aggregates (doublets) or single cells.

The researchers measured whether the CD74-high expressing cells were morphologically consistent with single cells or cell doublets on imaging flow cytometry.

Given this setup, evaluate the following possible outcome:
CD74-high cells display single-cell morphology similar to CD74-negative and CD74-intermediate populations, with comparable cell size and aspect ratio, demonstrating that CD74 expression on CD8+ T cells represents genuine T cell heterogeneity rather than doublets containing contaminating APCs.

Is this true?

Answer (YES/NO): NO